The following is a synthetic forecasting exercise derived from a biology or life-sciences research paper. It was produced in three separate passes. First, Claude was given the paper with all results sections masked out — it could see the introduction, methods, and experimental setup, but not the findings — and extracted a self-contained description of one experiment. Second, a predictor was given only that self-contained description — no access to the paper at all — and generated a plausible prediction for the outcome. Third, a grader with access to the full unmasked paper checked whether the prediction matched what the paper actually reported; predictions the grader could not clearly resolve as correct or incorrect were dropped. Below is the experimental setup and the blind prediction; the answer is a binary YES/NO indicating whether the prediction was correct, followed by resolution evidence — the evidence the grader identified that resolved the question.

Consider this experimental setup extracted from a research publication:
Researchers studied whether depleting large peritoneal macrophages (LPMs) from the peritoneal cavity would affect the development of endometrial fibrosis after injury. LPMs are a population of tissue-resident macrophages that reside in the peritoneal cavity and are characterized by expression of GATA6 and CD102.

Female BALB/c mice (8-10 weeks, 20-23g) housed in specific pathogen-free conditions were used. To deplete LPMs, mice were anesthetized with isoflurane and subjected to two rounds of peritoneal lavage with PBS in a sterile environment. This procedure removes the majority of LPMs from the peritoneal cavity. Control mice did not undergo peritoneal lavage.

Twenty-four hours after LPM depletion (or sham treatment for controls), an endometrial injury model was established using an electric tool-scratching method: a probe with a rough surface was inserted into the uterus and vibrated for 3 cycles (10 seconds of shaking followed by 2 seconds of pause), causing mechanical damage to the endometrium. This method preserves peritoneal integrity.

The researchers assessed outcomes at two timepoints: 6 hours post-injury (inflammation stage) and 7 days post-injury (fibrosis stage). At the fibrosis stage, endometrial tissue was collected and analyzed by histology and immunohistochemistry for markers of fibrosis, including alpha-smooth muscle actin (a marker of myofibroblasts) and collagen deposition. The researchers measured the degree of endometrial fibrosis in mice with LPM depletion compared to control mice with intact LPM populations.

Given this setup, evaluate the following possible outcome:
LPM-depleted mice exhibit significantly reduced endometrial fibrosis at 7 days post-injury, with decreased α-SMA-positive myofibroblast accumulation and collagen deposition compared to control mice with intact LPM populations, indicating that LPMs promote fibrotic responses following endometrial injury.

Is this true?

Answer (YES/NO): NO